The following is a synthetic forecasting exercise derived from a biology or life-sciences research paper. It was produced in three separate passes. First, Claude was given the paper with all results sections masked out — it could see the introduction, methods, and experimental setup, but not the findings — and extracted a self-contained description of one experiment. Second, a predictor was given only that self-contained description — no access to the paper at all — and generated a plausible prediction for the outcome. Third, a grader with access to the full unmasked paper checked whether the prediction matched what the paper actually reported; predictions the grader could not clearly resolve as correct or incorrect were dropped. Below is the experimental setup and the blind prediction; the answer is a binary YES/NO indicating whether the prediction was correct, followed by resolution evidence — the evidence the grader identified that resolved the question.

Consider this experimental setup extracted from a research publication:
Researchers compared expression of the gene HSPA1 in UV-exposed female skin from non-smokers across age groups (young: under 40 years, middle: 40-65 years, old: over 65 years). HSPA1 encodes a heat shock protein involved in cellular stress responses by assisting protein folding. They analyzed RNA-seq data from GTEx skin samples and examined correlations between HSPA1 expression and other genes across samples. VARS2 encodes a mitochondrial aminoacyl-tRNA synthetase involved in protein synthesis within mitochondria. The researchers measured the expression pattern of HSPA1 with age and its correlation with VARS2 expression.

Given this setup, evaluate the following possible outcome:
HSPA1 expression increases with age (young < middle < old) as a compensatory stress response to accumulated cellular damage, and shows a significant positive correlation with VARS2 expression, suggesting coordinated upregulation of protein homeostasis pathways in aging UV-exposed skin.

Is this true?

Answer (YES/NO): YES